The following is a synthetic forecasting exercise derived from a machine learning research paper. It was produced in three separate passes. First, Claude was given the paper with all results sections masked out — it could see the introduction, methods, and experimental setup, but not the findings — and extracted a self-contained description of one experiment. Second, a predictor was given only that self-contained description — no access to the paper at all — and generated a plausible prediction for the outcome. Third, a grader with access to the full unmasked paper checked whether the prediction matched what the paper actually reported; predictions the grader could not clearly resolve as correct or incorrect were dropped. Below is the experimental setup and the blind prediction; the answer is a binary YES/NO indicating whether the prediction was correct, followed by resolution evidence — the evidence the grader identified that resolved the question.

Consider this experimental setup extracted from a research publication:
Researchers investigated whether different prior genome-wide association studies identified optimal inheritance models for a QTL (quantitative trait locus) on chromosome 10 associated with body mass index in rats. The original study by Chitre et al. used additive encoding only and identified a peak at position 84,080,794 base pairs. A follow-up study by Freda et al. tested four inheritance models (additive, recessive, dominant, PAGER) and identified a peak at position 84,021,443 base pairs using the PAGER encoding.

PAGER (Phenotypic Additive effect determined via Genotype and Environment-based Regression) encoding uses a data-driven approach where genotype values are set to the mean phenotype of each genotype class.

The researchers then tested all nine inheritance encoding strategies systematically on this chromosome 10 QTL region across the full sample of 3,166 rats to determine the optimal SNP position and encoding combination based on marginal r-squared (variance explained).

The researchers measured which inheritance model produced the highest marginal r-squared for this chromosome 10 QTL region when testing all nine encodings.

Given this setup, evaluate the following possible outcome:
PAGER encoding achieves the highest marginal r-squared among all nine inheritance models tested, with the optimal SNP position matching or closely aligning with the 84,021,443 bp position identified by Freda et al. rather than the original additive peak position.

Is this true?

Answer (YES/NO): NO